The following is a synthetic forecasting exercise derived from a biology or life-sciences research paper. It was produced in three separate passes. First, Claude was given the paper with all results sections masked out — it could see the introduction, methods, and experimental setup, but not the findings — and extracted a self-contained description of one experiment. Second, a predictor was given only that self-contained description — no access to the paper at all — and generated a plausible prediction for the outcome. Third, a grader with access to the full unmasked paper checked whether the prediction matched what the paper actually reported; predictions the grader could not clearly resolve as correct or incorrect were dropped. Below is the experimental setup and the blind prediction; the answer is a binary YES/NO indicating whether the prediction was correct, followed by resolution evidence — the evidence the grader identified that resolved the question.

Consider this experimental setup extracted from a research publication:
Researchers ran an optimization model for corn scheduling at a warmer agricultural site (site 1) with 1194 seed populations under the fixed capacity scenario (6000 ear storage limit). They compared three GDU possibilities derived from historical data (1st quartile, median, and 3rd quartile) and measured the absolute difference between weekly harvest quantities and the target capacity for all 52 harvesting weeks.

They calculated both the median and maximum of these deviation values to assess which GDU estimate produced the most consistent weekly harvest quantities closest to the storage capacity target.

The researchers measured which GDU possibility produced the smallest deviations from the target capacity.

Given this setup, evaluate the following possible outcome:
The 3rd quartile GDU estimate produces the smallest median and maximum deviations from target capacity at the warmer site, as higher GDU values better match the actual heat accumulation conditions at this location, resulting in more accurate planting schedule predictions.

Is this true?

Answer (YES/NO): NO